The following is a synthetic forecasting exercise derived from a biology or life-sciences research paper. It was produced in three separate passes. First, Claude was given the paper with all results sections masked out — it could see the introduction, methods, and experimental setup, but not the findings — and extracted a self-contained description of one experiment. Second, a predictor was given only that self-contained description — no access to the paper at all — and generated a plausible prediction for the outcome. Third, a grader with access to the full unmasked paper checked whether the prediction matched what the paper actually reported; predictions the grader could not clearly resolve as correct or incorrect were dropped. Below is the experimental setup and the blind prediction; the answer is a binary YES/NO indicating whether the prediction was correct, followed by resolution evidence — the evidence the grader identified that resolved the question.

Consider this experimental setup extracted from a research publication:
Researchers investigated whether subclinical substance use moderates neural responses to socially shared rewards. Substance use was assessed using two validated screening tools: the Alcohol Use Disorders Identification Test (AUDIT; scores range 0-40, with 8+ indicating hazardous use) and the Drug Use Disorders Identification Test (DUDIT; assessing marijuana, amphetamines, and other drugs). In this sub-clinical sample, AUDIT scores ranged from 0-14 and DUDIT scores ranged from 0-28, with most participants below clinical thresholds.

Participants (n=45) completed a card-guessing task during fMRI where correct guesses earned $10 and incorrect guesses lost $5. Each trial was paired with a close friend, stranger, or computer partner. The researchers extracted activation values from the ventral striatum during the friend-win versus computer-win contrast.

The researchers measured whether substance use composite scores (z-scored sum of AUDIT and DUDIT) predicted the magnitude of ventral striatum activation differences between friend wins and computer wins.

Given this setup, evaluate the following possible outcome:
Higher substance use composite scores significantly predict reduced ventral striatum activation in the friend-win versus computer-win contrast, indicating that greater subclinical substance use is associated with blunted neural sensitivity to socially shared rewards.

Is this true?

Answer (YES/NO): NO